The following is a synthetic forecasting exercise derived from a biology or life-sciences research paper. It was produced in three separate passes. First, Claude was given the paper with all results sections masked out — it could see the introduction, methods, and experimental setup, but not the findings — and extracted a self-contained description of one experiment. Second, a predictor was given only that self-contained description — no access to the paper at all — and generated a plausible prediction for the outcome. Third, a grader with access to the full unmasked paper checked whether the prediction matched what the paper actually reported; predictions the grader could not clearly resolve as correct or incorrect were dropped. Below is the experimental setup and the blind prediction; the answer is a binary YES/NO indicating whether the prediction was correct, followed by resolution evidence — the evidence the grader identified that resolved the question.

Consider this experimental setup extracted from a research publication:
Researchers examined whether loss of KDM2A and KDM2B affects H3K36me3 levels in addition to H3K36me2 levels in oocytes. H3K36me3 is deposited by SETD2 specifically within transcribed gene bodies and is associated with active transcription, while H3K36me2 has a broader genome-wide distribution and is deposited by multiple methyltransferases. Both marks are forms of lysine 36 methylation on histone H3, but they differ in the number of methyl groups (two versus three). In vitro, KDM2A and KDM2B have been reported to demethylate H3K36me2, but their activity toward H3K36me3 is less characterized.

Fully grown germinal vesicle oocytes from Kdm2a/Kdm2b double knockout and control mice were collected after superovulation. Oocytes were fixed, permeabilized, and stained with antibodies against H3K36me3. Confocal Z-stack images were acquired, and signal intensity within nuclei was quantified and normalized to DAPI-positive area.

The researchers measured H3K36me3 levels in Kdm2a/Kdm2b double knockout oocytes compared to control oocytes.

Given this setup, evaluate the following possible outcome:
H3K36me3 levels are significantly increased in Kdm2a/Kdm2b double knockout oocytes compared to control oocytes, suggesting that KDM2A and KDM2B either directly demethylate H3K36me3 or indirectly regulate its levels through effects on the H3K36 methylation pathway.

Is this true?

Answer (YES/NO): NO